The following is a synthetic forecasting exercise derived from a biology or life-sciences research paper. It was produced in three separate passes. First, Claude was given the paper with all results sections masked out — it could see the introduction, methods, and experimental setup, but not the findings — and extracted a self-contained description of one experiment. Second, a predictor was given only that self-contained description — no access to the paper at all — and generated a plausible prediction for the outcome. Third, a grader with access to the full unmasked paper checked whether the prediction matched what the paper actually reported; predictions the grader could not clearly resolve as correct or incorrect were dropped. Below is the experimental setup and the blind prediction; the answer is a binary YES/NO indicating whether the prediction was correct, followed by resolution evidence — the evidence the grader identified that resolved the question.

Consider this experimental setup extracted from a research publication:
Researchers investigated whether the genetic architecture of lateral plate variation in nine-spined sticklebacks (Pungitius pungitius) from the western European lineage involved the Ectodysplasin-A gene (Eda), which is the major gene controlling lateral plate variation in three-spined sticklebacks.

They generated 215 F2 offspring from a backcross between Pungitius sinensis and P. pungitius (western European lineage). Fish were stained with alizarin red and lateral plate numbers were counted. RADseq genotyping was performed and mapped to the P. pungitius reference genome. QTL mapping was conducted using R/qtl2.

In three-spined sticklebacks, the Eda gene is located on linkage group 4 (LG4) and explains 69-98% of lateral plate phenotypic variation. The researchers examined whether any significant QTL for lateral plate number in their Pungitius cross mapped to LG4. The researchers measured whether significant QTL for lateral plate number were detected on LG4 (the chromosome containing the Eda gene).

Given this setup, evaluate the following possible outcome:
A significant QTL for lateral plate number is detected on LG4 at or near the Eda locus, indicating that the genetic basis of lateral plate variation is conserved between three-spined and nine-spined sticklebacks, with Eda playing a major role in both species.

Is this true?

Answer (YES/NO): NO